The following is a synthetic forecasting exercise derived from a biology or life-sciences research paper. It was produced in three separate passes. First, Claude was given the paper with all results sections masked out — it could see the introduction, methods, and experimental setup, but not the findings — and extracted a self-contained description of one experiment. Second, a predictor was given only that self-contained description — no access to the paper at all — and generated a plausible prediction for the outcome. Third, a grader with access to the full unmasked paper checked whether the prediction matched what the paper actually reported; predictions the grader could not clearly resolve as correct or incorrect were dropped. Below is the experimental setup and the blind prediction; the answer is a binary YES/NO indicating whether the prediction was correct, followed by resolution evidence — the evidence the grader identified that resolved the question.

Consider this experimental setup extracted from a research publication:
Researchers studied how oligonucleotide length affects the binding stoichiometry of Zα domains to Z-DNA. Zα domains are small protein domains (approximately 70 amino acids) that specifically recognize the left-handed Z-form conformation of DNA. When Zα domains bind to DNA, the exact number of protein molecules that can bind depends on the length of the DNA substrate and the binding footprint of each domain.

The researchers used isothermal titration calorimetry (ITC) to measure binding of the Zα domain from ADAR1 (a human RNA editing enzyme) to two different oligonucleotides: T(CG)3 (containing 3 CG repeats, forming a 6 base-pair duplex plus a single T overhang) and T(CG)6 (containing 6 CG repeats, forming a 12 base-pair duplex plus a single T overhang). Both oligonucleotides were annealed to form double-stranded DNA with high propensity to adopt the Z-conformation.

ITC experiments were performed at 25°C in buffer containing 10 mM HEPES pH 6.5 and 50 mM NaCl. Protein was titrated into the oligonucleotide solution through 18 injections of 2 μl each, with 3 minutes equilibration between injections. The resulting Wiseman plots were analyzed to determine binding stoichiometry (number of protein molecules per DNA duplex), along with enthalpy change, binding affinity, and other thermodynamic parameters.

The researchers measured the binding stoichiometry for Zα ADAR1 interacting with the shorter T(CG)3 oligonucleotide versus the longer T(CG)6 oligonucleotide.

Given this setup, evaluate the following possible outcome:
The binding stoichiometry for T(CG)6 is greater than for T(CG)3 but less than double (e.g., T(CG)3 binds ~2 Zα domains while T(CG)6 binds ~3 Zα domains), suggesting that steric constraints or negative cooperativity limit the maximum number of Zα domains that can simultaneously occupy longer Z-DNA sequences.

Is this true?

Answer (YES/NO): NO